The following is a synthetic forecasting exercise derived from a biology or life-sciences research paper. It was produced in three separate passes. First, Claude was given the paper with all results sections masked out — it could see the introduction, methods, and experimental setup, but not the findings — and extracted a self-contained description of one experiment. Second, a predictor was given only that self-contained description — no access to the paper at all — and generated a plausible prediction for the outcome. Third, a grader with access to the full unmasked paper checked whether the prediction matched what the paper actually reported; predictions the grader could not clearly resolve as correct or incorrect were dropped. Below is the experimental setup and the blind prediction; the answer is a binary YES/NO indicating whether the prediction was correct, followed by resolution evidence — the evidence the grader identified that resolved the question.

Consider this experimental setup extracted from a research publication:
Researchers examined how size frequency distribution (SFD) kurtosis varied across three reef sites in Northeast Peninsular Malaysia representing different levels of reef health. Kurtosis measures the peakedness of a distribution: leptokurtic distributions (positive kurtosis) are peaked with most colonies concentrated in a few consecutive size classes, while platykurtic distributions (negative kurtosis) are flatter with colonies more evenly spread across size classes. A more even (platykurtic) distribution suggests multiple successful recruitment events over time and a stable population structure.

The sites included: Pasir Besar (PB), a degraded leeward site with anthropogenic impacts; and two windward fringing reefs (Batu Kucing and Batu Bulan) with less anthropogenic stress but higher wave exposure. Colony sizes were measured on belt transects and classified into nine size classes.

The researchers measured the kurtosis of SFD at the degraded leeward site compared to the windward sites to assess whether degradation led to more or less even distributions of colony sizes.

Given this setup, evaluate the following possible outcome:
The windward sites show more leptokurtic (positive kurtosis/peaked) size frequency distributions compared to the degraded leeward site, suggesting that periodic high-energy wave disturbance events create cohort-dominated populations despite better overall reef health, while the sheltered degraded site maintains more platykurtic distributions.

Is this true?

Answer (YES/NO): NO